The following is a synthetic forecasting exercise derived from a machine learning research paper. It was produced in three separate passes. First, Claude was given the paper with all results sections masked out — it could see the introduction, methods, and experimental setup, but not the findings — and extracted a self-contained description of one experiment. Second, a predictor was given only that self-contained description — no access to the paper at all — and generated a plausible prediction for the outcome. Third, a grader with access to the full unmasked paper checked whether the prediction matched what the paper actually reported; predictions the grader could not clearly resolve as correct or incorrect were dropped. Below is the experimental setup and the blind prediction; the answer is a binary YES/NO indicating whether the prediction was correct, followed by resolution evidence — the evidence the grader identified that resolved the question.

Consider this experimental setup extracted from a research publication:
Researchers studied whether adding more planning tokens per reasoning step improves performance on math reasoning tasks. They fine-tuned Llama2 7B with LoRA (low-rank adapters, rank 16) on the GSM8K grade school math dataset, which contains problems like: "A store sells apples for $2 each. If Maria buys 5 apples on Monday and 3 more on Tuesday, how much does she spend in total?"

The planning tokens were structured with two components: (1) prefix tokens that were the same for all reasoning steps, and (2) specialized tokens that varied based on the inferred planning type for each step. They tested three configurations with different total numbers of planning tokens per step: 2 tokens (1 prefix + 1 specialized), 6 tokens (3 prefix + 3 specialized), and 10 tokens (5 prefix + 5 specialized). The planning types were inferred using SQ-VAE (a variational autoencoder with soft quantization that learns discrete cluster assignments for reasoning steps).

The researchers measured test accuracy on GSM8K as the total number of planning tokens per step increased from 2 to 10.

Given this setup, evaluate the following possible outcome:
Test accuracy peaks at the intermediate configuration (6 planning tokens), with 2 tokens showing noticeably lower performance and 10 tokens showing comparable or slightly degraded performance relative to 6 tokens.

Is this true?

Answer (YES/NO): NO